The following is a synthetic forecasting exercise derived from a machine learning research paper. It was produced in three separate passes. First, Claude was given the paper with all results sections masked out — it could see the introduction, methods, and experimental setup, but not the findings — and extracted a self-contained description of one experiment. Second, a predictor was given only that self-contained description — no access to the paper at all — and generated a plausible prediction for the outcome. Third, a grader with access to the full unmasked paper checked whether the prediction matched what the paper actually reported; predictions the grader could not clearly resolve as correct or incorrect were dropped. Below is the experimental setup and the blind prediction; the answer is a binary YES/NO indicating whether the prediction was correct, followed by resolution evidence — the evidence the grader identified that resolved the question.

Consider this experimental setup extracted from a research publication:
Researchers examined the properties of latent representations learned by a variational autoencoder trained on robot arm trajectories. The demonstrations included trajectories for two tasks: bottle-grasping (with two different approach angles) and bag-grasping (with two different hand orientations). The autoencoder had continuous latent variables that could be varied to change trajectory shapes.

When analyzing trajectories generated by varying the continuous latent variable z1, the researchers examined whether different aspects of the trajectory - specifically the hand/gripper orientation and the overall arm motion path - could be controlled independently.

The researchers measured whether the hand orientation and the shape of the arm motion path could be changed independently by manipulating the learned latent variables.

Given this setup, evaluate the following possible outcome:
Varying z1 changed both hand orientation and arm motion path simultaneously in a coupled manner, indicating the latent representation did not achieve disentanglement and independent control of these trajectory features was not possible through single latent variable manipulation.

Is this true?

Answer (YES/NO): YES